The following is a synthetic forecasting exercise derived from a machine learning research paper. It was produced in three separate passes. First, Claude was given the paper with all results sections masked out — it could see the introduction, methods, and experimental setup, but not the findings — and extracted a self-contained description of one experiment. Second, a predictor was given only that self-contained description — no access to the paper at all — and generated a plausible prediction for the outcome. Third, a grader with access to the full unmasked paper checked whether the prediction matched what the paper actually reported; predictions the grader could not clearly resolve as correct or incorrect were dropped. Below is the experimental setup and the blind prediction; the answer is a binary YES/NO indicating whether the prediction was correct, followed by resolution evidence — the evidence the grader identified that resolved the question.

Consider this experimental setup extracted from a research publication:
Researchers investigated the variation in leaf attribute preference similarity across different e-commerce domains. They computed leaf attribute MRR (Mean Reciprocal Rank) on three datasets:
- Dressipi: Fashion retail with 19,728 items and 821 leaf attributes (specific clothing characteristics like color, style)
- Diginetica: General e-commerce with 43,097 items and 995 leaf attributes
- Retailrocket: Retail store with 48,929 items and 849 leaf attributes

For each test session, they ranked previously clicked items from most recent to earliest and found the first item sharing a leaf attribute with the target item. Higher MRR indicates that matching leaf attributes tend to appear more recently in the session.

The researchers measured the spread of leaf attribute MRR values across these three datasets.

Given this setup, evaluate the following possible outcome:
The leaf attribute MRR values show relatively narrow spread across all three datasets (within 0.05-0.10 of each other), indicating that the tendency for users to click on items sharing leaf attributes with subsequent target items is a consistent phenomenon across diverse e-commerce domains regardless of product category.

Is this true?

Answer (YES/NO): NO